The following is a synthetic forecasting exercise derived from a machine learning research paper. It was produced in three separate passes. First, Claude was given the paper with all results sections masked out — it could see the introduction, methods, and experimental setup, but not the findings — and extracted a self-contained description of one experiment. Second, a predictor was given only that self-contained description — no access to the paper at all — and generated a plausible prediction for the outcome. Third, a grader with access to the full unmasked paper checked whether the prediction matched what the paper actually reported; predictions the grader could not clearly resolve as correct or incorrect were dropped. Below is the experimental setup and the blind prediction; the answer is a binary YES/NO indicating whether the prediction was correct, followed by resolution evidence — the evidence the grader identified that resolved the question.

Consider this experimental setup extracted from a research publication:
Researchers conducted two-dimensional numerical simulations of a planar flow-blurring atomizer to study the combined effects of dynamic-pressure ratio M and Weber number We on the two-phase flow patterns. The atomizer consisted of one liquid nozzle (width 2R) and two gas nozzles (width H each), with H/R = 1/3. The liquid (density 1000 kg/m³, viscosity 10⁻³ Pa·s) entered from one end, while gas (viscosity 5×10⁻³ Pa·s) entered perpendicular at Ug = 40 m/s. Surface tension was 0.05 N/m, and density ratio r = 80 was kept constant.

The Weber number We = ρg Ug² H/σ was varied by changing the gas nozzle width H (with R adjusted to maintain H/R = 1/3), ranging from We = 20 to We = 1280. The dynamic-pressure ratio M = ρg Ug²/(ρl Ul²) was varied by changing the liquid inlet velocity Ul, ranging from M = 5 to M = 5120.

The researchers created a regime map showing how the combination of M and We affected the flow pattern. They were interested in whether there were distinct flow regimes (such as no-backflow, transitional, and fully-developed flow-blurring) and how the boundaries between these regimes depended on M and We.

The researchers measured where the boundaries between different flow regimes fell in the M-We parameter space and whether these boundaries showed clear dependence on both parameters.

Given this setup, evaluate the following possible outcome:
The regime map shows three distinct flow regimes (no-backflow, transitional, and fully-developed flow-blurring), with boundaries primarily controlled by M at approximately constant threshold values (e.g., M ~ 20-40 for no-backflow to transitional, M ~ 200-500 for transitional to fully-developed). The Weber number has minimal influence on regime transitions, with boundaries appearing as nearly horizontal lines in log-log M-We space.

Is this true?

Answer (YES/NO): NO